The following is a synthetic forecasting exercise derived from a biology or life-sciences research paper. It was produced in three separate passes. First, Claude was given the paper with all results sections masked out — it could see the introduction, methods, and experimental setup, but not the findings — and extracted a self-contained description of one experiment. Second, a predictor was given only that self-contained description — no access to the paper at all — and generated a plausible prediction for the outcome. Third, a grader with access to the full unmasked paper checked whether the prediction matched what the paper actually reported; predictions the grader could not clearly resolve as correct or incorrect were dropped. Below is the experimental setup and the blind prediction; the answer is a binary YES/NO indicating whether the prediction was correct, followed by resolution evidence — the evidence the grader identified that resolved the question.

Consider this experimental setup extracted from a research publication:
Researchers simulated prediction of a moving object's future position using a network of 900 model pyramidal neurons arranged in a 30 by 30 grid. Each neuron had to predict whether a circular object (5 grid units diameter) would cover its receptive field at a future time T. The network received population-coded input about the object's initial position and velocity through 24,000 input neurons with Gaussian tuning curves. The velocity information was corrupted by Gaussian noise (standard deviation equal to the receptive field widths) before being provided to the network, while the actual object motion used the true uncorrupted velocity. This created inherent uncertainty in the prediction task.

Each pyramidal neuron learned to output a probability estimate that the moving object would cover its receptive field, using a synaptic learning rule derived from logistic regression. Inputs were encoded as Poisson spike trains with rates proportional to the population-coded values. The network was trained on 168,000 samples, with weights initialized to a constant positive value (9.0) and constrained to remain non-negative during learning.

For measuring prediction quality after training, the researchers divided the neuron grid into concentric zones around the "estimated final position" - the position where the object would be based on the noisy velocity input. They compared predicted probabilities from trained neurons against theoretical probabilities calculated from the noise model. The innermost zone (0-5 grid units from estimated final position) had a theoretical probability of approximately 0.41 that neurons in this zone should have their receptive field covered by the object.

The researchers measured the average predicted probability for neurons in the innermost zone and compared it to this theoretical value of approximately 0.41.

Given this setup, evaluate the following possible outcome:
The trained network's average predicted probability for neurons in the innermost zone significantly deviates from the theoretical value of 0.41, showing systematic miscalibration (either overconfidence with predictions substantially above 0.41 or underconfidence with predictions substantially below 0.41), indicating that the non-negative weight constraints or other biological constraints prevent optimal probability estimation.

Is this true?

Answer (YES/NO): NO